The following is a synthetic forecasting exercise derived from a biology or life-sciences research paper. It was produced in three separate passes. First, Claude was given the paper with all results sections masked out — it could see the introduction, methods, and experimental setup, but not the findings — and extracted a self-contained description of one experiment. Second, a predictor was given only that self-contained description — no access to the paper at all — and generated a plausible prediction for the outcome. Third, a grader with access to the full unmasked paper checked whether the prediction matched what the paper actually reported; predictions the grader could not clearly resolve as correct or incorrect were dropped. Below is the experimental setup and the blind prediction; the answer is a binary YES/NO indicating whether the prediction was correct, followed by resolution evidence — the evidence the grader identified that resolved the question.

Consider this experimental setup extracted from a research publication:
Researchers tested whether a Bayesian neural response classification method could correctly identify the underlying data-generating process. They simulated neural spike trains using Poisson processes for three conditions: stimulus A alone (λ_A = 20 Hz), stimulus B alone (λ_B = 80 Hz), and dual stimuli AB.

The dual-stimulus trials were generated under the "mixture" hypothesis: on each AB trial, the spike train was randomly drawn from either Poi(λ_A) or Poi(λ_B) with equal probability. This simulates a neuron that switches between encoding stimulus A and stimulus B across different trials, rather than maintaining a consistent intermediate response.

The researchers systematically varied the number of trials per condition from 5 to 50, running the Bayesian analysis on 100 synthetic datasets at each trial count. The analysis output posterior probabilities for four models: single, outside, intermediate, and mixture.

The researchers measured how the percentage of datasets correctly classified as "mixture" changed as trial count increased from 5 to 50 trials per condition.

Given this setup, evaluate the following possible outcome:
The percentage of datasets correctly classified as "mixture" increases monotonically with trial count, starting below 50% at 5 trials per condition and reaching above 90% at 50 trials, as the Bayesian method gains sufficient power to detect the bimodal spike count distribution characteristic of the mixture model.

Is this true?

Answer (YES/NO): NO